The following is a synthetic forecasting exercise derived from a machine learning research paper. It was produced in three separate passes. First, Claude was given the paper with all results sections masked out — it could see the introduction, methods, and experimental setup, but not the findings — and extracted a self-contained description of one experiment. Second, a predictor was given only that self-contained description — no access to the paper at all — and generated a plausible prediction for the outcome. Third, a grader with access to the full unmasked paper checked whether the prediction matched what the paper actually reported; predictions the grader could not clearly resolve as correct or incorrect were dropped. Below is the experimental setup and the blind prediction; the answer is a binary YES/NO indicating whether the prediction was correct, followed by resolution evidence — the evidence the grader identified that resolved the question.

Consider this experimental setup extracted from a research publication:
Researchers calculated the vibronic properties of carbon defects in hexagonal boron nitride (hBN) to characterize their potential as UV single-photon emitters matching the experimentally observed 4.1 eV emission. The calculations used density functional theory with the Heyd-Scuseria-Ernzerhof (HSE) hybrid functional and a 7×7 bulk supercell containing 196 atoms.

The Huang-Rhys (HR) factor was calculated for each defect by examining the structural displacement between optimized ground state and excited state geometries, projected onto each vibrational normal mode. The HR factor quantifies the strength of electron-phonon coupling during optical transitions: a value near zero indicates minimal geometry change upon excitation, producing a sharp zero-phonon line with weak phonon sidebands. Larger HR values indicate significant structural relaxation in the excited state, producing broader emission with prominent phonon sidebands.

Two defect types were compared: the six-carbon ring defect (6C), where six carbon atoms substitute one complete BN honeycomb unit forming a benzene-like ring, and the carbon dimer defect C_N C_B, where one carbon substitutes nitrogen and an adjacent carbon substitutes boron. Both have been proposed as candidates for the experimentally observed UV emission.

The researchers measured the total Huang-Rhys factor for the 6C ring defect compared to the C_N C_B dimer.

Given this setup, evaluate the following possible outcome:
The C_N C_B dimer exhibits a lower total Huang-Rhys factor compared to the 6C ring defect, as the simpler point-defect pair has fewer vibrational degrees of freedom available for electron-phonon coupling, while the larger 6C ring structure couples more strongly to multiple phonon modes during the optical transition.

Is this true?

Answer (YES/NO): YES